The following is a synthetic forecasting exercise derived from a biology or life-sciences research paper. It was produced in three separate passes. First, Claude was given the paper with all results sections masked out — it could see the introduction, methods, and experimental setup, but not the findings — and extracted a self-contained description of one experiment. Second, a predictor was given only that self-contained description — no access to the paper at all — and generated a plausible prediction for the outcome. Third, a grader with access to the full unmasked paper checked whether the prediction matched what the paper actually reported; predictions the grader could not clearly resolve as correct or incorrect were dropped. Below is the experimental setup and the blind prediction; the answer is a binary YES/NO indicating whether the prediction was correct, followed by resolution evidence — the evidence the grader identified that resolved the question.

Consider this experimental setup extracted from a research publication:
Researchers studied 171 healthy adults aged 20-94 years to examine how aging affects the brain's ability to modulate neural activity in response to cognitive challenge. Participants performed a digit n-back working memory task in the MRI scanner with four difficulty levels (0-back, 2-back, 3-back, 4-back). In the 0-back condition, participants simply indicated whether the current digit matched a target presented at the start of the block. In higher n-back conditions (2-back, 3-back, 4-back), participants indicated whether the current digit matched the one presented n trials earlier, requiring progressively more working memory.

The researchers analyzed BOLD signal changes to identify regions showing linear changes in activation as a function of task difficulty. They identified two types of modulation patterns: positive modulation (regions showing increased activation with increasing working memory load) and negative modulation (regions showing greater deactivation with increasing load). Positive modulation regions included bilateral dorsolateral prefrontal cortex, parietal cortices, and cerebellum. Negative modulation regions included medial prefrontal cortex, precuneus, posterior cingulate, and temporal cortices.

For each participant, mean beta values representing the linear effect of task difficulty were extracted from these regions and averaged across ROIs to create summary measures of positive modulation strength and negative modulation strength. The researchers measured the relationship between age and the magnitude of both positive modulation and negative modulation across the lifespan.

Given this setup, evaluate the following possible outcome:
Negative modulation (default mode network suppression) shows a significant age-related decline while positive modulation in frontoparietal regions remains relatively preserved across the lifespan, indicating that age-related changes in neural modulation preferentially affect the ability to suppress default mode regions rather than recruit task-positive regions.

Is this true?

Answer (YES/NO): NO